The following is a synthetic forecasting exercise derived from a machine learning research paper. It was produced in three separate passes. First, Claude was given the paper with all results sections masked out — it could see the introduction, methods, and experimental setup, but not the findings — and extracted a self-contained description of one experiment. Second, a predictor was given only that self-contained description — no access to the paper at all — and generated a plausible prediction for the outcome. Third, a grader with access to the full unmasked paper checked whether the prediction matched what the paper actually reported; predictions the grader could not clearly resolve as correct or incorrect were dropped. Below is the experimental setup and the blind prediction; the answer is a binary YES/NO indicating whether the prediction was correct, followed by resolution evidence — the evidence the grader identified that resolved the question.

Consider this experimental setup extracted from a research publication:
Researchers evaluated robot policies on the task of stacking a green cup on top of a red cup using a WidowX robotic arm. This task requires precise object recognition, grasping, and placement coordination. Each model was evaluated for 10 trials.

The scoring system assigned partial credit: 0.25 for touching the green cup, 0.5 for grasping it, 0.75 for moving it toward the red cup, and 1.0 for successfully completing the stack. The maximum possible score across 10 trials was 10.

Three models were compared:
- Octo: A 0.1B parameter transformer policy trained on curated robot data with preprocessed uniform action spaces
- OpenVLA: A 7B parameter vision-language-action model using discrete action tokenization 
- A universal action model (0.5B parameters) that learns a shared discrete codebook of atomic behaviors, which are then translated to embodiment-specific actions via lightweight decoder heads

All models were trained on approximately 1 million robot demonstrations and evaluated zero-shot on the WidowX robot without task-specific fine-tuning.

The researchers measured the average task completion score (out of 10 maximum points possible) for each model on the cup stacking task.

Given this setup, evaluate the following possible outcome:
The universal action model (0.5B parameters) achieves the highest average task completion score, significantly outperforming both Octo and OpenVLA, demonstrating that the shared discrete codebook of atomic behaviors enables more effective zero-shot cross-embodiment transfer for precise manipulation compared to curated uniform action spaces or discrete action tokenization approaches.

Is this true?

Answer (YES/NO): NO